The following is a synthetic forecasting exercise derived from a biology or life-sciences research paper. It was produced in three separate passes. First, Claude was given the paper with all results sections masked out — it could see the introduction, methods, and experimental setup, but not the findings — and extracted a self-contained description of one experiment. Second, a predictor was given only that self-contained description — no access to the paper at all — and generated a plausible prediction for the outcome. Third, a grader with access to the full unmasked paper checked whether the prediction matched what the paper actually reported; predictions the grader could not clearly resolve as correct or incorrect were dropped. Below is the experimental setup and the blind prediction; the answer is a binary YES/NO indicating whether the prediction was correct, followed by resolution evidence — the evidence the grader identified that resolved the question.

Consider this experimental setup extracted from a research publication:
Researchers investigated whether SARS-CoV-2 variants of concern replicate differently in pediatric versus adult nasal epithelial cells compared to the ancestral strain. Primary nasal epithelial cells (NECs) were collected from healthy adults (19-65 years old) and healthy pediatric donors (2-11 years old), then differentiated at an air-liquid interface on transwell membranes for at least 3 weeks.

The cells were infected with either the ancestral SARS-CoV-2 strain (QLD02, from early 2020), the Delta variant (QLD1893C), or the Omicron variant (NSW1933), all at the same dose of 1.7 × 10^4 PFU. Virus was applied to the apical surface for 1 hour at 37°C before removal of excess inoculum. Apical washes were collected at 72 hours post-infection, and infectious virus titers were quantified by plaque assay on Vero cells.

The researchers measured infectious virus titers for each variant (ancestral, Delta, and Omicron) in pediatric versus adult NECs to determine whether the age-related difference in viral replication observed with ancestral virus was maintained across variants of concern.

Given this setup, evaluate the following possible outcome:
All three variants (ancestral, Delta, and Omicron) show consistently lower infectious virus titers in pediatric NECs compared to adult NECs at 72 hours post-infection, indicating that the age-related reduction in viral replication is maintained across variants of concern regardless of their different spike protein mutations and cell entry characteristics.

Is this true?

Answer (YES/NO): NO